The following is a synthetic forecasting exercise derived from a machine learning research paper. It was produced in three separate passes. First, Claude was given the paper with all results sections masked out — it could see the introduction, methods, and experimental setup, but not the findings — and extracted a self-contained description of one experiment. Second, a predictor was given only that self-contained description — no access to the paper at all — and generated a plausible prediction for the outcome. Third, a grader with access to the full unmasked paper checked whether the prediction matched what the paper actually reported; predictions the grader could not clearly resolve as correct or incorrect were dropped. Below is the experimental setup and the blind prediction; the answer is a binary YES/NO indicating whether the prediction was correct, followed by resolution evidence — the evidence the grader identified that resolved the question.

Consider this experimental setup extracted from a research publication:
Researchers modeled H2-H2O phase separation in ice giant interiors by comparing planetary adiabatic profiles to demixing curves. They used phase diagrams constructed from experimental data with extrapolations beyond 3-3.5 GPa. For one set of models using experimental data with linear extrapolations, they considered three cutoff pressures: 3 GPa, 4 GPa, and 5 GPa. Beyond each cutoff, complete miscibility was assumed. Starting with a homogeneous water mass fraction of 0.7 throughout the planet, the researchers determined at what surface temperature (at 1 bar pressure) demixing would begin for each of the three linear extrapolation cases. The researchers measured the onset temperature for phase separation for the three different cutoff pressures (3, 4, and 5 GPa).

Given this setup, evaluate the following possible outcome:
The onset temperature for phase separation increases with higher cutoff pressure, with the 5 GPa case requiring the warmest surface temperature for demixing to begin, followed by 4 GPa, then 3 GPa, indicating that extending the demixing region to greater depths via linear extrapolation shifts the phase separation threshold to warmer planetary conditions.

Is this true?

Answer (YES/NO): YES